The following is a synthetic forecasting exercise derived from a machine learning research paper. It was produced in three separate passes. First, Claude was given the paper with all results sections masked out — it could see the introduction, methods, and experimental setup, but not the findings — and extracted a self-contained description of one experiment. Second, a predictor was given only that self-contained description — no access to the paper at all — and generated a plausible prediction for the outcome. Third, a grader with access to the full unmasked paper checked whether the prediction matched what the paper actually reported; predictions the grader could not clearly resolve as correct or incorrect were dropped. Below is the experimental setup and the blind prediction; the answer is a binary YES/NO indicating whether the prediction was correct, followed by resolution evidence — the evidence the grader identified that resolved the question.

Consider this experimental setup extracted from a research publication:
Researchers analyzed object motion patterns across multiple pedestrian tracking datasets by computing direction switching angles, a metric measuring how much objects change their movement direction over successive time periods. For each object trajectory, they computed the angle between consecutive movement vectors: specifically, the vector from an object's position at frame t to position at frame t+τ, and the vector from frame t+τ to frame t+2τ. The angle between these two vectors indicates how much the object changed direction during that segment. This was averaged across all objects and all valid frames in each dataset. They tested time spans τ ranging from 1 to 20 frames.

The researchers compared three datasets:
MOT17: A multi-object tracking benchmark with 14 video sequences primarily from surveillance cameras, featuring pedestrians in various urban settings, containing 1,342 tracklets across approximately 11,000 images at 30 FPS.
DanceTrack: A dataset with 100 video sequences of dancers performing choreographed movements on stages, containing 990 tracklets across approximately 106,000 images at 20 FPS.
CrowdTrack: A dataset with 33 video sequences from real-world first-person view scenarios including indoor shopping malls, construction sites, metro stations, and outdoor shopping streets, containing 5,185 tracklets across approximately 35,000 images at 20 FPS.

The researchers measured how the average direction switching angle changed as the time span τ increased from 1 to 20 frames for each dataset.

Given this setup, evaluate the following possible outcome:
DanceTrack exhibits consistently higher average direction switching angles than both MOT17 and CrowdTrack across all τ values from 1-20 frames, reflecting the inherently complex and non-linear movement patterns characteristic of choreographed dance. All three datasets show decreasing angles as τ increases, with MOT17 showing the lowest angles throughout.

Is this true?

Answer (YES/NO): NO